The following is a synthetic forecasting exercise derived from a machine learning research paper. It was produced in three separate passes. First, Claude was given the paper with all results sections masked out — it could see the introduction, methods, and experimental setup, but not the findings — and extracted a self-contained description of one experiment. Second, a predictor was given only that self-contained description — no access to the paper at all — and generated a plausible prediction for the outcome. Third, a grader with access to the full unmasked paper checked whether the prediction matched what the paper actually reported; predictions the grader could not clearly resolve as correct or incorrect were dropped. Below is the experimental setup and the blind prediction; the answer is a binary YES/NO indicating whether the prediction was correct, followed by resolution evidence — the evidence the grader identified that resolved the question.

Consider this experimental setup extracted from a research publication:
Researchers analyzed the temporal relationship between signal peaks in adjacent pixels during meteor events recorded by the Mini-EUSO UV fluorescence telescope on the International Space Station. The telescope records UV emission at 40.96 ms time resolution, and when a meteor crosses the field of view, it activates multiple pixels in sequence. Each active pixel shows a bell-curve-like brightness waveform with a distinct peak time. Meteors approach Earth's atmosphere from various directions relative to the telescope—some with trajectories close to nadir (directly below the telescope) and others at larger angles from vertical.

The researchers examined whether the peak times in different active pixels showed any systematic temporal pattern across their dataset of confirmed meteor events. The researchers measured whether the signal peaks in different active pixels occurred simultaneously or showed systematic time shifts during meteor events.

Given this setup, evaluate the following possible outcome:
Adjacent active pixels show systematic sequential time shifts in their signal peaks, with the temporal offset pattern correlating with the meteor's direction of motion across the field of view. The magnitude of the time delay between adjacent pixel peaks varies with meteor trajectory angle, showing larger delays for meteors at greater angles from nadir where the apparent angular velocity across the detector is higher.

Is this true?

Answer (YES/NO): YES